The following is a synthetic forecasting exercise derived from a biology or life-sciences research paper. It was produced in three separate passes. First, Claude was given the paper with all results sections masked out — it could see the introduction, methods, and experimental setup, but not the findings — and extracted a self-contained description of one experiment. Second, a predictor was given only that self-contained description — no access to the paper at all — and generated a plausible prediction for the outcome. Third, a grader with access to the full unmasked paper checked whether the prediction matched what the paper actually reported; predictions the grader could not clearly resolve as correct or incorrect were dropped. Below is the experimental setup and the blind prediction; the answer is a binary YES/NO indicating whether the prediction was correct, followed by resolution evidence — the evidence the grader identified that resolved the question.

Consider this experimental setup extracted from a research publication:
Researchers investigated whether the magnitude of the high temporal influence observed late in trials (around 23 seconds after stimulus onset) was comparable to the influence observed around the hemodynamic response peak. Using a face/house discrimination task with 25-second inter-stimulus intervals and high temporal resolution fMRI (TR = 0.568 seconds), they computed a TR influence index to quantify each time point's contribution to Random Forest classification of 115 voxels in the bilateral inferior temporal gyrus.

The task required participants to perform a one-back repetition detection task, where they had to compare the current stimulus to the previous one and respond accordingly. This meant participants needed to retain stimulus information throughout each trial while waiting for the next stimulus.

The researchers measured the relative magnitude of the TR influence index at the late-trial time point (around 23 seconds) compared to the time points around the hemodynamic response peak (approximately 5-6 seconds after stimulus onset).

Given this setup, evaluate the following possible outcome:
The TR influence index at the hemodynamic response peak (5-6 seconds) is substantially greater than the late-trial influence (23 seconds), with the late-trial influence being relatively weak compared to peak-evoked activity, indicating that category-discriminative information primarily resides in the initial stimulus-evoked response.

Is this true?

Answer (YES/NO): YES